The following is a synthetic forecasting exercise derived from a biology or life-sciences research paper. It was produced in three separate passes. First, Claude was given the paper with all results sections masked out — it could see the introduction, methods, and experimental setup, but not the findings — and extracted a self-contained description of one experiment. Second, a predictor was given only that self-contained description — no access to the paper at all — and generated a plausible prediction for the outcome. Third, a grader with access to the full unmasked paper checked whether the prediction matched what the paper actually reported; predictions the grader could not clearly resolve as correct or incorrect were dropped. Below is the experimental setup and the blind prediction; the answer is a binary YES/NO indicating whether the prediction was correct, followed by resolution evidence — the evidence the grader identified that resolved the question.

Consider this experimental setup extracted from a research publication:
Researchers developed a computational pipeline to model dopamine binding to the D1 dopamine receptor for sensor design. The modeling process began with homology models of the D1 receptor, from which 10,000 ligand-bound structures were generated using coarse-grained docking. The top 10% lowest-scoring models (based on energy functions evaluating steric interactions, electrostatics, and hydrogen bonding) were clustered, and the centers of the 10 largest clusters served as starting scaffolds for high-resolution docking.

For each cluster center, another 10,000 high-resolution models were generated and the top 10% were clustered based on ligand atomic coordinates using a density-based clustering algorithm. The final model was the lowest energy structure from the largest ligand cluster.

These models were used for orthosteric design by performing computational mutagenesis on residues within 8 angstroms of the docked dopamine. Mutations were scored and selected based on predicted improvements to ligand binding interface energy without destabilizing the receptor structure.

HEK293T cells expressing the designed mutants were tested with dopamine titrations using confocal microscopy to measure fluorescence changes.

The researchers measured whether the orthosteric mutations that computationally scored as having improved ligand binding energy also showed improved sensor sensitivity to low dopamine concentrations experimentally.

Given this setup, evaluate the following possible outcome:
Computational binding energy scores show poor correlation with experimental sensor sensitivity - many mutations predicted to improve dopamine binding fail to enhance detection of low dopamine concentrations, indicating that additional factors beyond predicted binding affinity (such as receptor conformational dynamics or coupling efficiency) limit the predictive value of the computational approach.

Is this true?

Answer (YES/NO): YES